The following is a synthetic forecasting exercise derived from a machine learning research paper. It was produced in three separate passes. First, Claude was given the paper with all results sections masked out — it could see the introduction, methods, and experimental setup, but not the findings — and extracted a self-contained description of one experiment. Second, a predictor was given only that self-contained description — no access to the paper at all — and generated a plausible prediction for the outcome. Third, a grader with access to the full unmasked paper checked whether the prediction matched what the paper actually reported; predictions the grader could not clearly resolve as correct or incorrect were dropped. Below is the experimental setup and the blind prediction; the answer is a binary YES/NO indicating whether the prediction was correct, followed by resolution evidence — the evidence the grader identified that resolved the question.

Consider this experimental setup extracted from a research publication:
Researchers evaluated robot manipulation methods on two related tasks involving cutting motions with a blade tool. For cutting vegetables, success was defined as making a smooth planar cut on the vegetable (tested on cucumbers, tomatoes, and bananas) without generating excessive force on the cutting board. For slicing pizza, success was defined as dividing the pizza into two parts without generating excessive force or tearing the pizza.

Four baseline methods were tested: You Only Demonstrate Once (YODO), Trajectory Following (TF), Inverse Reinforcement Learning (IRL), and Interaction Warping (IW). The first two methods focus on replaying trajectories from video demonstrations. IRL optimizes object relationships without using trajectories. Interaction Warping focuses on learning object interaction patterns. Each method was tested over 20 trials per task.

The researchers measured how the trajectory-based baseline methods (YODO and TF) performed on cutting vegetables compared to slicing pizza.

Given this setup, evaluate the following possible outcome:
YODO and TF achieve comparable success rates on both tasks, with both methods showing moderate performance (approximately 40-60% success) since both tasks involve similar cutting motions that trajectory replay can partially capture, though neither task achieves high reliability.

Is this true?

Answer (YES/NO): NO